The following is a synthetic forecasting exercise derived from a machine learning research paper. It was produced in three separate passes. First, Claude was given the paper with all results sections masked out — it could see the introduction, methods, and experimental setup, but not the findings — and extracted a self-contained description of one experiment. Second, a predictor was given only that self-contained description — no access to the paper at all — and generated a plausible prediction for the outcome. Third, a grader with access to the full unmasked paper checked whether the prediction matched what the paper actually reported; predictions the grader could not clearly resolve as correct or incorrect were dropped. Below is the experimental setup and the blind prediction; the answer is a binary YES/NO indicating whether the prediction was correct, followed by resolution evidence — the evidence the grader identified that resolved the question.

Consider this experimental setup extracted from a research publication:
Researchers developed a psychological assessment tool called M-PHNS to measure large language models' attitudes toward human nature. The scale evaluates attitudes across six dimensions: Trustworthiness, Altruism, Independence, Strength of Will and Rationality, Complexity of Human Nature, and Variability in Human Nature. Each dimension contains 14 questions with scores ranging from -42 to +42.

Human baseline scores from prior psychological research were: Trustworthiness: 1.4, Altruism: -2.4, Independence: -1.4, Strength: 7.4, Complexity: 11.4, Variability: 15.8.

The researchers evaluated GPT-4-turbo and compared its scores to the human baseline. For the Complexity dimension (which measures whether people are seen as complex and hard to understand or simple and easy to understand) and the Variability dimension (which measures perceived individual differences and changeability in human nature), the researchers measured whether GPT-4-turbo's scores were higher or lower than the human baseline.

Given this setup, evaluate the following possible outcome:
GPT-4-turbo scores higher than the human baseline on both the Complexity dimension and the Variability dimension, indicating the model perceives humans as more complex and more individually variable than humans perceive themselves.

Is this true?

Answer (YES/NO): NO